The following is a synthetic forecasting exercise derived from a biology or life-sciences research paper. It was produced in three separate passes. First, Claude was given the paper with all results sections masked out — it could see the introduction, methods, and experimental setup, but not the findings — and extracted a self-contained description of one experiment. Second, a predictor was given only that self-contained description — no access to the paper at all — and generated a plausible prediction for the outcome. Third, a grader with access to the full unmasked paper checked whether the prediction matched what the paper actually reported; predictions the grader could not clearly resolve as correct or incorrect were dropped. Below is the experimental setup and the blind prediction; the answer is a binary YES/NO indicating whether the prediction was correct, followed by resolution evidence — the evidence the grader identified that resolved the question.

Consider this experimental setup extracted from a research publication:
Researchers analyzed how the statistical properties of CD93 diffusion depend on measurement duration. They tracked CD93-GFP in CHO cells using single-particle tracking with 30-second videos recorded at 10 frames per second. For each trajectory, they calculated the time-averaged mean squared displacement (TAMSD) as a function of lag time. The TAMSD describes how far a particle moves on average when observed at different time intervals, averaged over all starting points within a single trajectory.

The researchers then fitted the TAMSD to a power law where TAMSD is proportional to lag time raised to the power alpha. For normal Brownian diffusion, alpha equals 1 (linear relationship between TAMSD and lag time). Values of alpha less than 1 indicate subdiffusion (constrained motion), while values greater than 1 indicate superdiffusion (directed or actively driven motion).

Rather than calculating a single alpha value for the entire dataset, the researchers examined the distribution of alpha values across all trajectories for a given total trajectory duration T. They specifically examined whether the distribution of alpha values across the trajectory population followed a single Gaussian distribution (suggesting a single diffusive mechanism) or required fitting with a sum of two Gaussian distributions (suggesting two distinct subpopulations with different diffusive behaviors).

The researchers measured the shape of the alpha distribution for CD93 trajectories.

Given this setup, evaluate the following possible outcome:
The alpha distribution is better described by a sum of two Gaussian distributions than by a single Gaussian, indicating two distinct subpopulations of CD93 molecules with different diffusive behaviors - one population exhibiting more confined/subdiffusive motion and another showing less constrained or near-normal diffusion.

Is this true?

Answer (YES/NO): YES